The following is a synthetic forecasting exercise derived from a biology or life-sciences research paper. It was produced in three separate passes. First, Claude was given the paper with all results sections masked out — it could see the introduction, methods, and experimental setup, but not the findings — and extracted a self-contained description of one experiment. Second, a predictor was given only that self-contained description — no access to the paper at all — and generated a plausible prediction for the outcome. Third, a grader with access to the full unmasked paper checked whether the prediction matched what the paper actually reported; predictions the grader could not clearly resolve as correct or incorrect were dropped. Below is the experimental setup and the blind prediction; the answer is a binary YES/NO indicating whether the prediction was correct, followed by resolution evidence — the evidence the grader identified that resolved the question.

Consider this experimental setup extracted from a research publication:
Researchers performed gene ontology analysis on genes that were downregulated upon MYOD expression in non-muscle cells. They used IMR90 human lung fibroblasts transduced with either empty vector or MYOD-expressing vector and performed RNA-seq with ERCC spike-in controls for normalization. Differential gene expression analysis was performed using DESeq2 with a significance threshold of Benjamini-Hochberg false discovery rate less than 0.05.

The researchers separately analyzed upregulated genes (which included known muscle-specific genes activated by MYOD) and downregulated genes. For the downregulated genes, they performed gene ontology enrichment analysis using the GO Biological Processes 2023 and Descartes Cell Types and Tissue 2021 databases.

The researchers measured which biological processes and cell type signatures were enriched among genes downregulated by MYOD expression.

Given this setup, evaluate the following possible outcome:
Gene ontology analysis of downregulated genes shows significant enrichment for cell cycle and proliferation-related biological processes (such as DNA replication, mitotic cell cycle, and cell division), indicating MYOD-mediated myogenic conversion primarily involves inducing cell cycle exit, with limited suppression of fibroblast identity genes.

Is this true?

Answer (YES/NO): NO